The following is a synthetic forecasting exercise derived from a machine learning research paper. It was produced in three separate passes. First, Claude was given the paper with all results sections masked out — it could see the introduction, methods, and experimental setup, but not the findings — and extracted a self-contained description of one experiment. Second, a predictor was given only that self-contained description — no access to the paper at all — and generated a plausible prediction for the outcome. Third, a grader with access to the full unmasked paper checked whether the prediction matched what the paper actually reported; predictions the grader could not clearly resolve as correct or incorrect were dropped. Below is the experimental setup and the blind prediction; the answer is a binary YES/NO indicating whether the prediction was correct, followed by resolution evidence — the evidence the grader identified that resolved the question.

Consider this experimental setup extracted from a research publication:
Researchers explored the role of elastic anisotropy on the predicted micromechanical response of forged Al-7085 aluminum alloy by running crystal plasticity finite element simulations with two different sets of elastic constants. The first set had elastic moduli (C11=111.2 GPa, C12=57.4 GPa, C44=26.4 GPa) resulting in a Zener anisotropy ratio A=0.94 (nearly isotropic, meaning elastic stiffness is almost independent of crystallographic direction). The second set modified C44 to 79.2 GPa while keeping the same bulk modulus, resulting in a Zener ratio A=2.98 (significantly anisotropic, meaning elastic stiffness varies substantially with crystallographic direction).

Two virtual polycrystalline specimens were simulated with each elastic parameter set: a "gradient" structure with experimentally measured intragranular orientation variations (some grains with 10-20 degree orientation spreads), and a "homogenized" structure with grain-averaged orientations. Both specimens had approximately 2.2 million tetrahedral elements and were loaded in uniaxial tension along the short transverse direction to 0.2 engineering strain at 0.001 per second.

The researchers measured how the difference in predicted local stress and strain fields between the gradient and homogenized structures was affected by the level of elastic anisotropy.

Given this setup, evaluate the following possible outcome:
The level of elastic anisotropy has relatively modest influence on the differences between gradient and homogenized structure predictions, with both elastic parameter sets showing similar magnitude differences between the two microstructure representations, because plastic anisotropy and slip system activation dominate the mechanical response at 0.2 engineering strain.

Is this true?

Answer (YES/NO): YES